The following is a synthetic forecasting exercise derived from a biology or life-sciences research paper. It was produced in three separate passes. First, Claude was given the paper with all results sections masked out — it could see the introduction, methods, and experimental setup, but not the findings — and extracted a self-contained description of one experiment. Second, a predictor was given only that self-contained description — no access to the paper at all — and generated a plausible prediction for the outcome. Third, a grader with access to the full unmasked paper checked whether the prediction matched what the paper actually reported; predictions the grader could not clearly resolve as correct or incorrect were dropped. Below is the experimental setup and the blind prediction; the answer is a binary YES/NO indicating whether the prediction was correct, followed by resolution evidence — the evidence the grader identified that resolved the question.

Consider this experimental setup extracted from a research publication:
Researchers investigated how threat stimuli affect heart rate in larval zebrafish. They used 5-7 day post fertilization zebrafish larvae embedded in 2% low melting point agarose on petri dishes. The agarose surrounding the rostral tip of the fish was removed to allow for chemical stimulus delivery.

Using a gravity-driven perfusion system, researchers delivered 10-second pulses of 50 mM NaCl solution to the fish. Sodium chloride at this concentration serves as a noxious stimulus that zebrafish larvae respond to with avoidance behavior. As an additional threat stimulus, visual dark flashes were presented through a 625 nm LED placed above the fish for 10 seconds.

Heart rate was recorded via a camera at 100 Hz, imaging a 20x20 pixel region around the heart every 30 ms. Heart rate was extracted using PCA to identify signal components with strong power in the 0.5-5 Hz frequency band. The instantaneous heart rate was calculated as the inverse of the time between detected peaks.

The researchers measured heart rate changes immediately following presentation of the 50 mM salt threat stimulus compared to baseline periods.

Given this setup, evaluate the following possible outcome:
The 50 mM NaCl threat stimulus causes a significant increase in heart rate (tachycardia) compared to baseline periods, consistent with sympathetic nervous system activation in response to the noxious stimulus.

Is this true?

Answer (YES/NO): YES